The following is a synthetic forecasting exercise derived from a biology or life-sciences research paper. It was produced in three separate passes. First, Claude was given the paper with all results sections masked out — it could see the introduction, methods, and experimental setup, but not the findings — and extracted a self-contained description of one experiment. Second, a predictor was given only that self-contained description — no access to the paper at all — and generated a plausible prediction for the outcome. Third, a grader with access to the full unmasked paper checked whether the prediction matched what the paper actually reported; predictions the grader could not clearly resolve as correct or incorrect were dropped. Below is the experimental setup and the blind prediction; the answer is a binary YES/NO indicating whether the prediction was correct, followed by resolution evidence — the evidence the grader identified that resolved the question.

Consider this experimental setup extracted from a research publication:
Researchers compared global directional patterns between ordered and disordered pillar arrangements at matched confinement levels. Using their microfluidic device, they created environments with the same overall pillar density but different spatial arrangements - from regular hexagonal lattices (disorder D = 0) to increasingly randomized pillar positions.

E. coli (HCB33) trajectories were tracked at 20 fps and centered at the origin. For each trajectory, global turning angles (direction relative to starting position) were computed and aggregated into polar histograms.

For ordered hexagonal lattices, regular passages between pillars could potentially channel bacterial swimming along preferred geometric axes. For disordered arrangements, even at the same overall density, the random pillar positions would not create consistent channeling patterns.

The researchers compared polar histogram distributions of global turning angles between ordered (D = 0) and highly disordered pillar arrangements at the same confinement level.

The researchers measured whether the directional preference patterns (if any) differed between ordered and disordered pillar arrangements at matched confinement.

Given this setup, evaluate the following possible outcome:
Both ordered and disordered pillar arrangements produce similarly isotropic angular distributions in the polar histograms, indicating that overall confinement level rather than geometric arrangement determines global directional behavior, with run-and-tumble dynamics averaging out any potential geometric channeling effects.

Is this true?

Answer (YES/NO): NO